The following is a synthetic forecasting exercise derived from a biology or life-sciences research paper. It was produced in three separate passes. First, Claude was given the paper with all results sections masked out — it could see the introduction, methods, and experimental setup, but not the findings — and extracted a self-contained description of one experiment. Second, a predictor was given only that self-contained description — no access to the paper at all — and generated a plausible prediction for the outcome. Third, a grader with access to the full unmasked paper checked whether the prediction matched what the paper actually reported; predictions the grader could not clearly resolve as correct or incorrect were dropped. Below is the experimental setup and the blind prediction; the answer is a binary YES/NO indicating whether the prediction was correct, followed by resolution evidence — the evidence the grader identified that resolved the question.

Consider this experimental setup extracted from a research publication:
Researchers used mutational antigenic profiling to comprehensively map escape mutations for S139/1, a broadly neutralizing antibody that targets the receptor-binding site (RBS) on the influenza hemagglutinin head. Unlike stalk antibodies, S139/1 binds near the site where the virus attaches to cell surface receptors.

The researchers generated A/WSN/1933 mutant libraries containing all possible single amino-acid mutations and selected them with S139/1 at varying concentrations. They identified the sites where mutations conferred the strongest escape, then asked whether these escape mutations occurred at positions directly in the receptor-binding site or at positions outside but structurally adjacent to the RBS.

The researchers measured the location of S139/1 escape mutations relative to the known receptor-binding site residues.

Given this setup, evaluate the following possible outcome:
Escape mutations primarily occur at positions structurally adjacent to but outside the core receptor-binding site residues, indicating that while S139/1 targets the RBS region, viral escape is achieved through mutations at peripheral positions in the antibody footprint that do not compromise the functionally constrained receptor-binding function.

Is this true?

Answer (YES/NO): NO